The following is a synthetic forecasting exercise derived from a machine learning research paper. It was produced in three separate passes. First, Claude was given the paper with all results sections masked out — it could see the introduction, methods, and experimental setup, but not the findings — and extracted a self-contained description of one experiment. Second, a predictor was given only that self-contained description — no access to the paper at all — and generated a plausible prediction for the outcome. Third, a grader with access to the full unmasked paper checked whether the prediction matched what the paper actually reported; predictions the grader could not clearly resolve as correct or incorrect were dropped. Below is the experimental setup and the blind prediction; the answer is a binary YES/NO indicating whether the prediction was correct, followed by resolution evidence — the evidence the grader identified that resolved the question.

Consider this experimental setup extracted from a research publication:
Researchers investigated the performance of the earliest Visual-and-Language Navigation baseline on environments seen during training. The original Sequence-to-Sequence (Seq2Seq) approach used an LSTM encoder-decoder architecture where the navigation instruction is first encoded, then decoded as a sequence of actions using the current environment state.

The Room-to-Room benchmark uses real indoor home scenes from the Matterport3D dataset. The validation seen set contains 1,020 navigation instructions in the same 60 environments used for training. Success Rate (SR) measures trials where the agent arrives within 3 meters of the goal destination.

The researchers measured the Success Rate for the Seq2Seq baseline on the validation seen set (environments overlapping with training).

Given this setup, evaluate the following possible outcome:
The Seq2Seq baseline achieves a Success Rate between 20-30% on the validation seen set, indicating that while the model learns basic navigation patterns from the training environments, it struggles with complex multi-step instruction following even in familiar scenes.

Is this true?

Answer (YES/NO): NO